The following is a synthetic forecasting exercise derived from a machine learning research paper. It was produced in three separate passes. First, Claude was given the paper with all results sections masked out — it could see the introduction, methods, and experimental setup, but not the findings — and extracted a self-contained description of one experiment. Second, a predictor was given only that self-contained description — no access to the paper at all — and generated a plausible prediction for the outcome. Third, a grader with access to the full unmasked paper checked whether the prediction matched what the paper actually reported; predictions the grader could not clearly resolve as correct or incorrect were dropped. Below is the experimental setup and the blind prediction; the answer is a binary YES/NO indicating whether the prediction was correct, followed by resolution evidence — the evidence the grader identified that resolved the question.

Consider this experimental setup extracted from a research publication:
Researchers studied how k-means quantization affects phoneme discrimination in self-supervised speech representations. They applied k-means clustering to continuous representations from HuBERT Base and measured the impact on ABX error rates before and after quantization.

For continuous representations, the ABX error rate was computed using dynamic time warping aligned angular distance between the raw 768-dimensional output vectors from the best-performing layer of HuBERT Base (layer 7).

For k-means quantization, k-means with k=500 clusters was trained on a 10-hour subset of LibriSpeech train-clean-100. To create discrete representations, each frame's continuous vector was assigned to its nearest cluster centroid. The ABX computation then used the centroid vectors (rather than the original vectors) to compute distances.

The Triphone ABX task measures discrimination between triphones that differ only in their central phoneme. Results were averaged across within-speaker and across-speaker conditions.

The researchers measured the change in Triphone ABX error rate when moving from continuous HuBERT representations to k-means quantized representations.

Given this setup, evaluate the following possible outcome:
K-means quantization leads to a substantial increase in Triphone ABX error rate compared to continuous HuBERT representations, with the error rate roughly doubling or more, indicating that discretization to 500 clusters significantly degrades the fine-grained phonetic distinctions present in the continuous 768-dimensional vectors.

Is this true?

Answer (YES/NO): NO